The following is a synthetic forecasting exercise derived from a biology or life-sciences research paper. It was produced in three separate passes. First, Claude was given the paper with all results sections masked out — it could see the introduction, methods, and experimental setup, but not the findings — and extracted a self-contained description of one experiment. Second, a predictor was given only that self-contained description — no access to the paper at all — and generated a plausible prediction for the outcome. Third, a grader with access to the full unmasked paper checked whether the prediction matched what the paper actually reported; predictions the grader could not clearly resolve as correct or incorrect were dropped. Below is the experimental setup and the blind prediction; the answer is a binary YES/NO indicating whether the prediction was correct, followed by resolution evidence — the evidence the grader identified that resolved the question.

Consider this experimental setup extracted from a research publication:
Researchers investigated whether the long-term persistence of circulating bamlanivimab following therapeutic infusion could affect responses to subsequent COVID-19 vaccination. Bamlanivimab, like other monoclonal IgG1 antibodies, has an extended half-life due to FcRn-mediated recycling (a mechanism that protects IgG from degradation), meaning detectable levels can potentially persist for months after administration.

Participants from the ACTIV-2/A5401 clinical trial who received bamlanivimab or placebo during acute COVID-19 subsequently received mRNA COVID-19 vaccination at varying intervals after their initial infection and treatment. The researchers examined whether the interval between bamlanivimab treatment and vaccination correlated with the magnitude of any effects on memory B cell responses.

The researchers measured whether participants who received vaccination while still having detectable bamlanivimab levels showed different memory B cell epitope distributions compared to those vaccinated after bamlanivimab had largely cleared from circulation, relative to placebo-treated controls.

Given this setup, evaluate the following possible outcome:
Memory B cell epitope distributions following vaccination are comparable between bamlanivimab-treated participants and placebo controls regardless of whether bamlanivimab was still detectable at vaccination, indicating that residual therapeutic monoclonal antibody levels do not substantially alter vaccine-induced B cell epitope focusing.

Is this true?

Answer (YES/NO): NO